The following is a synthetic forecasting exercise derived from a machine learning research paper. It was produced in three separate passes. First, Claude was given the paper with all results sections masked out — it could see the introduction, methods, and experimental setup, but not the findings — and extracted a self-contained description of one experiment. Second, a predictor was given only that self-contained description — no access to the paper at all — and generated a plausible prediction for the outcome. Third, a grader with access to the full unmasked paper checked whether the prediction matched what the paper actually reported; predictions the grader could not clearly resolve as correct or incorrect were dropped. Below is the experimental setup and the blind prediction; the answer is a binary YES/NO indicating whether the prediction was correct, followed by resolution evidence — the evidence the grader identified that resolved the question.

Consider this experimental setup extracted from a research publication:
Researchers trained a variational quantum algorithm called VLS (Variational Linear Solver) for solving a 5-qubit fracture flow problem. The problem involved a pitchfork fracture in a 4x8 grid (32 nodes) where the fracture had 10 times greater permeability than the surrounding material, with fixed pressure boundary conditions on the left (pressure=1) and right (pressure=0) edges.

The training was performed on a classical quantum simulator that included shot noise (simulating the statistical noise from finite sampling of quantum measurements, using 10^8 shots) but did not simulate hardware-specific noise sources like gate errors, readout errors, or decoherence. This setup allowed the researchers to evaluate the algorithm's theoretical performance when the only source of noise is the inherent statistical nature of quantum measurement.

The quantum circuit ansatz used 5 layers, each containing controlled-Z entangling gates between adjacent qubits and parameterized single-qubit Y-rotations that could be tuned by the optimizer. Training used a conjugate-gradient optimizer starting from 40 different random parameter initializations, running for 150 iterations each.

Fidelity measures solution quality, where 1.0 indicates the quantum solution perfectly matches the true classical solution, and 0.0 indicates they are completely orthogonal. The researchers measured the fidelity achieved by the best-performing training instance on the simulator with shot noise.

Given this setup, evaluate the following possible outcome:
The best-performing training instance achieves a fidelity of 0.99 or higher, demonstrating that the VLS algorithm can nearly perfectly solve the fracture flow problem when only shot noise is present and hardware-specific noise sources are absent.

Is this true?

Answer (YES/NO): YES